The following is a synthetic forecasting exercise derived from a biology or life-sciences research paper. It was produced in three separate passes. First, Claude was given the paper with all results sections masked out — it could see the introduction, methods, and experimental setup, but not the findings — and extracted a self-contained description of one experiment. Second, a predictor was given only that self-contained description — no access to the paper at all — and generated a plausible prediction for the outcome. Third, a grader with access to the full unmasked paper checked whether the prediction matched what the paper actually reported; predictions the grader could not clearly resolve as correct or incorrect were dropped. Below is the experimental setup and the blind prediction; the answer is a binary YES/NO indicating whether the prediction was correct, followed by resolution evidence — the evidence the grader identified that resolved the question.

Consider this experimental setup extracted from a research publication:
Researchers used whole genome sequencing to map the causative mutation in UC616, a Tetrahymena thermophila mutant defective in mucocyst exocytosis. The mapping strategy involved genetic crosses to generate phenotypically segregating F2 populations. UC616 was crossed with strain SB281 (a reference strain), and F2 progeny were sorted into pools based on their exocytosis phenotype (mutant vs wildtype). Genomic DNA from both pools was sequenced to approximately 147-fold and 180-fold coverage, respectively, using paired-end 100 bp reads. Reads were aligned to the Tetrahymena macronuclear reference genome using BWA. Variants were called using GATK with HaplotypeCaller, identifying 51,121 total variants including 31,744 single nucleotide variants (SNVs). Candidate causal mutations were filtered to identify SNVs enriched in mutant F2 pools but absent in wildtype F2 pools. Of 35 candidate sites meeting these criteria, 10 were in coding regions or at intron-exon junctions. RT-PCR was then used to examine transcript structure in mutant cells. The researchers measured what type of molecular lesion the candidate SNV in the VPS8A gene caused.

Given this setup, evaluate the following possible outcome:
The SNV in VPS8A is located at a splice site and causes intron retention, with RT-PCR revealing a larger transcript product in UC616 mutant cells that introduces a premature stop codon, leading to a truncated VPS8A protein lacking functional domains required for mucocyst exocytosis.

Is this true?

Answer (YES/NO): YES